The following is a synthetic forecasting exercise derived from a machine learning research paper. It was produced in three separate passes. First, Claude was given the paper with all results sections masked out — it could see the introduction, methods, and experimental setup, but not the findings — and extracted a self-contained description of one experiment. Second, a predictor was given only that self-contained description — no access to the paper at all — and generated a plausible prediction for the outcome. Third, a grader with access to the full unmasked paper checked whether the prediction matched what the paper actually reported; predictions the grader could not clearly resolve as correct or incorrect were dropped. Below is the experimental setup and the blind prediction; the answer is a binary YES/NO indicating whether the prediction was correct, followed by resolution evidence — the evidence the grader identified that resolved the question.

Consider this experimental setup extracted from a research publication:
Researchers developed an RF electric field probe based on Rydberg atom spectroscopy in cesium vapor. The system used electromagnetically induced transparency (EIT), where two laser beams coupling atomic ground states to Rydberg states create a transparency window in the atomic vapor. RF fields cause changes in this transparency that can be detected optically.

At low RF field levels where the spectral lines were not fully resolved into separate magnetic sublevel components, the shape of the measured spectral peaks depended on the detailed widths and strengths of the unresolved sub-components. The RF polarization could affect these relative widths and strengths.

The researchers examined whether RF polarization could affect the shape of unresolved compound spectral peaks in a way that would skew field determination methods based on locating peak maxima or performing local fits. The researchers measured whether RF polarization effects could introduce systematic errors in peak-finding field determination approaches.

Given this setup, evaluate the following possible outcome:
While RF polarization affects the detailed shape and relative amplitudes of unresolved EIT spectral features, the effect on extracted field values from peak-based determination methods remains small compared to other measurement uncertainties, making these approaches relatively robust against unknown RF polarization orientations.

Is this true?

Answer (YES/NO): NO